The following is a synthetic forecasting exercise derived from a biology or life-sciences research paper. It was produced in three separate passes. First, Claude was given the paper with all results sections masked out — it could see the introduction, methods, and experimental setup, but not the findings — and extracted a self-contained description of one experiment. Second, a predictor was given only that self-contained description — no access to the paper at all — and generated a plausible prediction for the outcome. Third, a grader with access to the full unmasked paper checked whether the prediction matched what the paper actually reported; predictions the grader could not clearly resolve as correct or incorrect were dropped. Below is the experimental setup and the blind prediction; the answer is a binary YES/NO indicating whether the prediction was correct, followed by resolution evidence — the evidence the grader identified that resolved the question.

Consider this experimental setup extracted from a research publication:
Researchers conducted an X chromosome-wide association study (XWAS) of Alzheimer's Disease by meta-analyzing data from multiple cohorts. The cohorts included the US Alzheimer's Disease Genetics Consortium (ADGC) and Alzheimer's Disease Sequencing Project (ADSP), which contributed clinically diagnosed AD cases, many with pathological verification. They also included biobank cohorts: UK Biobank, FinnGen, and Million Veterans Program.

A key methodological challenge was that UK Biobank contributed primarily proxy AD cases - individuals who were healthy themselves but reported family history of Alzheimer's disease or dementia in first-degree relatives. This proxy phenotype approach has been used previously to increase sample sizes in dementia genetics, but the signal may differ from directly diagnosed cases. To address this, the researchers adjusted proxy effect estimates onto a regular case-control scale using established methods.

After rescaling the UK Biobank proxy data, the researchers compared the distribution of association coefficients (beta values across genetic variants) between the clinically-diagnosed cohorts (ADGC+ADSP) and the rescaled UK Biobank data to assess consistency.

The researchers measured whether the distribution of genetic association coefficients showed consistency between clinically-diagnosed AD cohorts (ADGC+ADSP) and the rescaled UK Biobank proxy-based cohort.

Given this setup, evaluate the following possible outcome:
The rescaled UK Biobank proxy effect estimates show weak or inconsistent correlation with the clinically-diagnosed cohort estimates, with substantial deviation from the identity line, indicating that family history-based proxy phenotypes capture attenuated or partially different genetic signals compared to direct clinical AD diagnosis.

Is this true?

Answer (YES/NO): NO